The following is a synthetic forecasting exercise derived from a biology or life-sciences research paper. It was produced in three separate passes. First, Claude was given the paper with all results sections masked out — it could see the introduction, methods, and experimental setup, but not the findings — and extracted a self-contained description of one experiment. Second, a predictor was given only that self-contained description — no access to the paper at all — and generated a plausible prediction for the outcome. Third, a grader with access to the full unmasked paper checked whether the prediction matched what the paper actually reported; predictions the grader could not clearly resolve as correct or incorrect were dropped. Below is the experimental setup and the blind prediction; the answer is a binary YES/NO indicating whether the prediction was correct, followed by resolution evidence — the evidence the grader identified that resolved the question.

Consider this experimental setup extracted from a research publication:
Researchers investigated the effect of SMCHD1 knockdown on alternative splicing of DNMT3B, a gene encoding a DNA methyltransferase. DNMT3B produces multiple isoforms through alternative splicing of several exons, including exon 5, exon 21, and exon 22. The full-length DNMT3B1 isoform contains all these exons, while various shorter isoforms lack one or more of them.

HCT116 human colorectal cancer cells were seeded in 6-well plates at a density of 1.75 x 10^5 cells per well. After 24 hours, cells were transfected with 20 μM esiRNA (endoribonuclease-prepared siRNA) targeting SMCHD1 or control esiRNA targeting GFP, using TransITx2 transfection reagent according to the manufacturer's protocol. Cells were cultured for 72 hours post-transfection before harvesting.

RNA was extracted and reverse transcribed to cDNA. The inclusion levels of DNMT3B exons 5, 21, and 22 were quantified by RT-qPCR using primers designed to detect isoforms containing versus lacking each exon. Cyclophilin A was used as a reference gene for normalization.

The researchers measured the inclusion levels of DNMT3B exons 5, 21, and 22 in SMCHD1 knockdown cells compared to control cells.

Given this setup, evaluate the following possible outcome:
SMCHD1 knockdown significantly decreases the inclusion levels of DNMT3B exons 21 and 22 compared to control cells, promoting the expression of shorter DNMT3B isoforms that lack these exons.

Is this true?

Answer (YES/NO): NO